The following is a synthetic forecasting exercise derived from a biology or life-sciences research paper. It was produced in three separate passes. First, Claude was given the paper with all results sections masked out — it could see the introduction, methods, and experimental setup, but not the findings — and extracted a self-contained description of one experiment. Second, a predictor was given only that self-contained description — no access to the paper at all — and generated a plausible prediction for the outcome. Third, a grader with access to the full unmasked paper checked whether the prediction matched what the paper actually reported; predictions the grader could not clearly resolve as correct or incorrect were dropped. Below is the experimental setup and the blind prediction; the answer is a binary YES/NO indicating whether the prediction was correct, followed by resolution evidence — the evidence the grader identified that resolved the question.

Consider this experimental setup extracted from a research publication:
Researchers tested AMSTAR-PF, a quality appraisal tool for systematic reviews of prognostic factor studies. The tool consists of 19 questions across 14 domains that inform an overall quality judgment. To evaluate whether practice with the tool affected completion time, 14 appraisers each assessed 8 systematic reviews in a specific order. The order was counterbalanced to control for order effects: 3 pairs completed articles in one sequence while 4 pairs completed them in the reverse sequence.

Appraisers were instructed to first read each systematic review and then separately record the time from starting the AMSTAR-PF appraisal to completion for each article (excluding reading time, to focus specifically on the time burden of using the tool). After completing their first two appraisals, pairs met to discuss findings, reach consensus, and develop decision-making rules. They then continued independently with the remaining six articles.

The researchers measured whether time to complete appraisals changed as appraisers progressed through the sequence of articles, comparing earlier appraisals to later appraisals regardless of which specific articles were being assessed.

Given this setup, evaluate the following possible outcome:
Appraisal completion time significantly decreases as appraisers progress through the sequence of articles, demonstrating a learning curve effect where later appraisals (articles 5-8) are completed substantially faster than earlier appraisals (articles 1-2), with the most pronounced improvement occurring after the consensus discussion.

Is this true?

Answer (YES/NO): NO